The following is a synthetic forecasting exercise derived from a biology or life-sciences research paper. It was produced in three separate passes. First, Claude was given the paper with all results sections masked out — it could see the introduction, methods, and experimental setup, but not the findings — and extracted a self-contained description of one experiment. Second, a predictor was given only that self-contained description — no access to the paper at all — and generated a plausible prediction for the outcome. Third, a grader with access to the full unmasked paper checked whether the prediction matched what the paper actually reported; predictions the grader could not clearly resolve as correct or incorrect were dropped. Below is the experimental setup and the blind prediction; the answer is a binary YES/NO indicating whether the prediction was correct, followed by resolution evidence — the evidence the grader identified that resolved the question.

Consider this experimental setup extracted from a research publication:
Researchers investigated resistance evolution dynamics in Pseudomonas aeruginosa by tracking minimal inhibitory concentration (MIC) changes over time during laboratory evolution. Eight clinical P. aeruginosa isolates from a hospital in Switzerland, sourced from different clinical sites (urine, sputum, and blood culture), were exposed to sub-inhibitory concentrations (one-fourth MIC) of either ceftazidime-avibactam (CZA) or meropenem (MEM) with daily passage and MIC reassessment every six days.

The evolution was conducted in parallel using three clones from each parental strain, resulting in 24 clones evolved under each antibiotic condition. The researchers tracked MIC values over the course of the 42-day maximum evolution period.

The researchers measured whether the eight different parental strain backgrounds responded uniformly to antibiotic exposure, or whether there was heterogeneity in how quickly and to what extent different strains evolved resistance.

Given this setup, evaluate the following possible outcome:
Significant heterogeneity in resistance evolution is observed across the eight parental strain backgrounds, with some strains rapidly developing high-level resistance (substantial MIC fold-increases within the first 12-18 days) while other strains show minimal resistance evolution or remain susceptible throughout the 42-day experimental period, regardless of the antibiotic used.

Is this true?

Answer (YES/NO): NO